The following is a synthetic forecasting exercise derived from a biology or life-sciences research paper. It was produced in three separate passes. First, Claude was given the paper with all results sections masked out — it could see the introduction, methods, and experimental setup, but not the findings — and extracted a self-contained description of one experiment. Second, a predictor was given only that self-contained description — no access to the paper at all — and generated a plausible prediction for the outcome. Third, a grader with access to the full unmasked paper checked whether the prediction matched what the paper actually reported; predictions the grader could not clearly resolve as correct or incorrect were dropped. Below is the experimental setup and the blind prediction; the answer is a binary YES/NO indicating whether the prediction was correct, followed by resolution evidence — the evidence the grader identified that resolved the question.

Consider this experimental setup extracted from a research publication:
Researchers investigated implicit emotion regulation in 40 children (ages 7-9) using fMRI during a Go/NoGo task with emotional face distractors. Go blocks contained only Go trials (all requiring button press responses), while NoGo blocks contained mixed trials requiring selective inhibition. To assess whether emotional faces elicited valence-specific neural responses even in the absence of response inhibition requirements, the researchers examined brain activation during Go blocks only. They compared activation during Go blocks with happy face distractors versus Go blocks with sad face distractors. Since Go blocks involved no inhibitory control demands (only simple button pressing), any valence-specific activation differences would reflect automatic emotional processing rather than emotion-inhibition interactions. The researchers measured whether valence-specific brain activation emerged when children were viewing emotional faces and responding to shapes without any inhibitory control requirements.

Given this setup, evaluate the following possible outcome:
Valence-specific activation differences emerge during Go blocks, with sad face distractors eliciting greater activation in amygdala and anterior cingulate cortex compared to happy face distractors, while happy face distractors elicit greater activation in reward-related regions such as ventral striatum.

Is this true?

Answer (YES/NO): NO